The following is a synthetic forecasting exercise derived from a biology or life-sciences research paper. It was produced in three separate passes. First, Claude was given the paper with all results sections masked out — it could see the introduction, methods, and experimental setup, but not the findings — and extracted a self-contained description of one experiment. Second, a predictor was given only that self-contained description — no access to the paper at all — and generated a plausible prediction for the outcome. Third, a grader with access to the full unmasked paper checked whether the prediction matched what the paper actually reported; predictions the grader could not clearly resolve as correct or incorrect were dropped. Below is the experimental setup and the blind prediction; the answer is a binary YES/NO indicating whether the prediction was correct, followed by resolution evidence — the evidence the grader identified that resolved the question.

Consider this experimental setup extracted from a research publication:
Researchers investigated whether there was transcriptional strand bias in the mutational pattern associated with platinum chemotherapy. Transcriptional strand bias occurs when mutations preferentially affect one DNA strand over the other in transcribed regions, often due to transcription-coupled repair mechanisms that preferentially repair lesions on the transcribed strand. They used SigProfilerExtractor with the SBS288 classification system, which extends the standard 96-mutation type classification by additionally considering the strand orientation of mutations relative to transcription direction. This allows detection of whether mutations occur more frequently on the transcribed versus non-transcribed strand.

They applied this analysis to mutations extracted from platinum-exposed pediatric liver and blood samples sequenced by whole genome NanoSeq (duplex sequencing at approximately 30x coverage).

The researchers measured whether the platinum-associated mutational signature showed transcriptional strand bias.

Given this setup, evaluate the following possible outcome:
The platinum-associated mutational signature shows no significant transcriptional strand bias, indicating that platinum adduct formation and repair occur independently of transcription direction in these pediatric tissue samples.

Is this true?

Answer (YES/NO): NO